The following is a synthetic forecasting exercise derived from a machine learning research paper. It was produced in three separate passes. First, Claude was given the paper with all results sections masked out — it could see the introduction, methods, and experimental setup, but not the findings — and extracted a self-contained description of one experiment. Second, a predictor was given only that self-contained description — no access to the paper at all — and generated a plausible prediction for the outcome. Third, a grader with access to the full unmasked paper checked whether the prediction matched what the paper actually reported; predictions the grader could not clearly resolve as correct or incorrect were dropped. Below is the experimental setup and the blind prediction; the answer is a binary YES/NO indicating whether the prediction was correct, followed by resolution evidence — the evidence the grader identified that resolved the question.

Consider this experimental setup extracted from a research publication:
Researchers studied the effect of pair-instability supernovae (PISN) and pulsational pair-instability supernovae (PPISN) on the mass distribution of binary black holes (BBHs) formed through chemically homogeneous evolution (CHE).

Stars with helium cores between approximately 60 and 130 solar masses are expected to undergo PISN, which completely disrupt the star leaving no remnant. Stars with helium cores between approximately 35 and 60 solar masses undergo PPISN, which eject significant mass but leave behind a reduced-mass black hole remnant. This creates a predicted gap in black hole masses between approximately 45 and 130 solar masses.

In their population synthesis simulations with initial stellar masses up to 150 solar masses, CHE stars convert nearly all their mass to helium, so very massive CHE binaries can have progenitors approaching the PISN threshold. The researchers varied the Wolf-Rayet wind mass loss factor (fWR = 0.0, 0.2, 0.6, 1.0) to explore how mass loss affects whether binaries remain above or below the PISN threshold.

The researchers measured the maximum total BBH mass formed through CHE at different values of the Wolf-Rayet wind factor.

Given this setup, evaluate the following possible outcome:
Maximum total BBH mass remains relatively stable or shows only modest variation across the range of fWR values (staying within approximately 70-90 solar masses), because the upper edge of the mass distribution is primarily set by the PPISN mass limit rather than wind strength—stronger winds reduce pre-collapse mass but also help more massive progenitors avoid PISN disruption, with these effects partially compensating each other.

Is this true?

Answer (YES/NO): YES